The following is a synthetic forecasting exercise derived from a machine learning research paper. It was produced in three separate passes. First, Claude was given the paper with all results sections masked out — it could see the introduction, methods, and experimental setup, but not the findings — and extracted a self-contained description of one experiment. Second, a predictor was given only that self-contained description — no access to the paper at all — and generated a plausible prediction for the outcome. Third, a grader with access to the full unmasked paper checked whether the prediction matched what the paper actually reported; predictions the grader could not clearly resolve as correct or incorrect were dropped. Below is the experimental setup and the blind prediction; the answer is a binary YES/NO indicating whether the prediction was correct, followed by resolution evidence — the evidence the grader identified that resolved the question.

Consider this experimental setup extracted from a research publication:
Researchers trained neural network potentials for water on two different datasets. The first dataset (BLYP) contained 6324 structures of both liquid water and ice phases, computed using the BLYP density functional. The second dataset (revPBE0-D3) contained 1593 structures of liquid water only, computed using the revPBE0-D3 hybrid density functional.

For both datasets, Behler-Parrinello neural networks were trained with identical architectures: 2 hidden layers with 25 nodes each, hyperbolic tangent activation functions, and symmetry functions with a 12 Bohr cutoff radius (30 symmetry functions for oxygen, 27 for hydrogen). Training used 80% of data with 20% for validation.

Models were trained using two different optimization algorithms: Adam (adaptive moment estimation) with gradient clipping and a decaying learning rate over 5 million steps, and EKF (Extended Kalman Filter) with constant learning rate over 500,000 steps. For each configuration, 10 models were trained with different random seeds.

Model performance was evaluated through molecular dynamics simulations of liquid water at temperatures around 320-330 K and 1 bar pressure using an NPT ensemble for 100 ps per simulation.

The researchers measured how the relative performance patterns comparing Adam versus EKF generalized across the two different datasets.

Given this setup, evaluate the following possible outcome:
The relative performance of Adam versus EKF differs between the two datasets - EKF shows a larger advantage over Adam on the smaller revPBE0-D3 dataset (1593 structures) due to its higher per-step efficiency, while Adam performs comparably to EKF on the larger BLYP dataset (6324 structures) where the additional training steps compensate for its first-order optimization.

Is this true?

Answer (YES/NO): NO